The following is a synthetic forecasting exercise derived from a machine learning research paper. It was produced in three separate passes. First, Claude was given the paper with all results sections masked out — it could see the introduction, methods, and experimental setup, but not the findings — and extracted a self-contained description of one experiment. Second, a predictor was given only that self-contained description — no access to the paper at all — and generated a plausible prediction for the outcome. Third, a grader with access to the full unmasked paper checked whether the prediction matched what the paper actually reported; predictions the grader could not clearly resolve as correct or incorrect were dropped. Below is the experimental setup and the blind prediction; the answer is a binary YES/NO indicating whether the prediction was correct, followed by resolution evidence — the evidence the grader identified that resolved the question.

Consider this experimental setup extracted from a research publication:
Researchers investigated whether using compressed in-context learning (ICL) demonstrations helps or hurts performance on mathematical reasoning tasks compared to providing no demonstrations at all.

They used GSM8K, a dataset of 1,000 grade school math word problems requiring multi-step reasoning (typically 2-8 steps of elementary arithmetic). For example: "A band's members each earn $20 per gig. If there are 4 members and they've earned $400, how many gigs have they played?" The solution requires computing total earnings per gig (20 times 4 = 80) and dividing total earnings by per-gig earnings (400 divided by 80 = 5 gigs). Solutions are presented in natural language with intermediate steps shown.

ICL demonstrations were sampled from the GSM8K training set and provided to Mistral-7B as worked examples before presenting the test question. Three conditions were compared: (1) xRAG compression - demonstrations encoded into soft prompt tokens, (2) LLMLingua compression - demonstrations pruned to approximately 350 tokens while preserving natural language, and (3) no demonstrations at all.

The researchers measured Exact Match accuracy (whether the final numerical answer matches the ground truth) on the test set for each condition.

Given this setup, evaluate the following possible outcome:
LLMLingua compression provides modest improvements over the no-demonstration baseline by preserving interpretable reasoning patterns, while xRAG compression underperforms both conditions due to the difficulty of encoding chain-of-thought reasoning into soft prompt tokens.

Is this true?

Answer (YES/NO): NO